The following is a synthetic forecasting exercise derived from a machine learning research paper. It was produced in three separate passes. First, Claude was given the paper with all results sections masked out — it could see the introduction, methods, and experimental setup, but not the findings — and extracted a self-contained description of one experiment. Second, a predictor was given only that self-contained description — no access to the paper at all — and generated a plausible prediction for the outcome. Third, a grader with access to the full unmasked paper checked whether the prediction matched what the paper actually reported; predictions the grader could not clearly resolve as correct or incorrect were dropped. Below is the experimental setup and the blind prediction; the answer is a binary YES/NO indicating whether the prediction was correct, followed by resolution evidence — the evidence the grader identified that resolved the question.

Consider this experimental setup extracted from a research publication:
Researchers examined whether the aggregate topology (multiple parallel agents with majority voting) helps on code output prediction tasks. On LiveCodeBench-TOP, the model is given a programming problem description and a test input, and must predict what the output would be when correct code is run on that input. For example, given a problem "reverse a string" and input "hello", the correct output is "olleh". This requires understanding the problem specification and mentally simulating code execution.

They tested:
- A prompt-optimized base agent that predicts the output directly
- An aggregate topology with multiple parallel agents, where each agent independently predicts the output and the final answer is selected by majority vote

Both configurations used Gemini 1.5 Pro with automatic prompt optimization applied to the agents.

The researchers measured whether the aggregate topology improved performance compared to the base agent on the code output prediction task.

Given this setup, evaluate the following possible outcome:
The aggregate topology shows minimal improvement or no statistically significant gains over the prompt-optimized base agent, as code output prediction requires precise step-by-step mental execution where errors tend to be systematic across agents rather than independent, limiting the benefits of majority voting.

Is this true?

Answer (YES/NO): YES